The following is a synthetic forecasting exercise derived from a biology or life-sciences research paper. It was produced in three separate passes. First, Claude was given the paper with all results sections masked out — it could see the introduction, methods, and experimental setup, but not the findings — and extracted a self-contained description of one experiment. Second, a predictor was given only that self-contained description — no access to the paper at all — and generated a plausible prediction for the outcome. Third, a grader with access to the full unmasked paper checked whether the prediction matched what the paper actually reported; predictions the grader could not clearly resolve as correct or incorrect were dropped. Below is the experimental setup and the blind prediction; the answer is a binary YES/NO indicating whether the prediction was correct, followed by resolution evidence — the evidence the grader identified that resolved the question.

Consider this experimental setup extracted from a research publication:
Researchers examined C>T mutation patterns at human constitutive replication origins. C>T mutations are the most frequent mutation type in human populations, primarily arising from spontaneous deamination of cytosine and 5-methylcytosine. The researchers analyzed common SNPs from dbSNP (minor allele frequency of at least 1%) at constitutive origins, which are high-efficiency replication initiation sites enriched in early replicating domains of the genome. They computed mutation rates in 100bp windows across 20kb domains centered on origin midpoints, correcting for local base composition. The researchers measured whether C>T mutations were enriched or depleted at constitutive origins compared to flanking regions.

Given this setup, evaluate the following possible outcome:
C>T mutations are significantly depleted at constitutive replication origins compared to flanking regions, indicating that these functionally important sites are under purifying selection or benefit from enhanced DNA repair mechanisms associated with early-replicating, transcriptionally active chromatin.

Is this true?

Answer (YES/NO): YES